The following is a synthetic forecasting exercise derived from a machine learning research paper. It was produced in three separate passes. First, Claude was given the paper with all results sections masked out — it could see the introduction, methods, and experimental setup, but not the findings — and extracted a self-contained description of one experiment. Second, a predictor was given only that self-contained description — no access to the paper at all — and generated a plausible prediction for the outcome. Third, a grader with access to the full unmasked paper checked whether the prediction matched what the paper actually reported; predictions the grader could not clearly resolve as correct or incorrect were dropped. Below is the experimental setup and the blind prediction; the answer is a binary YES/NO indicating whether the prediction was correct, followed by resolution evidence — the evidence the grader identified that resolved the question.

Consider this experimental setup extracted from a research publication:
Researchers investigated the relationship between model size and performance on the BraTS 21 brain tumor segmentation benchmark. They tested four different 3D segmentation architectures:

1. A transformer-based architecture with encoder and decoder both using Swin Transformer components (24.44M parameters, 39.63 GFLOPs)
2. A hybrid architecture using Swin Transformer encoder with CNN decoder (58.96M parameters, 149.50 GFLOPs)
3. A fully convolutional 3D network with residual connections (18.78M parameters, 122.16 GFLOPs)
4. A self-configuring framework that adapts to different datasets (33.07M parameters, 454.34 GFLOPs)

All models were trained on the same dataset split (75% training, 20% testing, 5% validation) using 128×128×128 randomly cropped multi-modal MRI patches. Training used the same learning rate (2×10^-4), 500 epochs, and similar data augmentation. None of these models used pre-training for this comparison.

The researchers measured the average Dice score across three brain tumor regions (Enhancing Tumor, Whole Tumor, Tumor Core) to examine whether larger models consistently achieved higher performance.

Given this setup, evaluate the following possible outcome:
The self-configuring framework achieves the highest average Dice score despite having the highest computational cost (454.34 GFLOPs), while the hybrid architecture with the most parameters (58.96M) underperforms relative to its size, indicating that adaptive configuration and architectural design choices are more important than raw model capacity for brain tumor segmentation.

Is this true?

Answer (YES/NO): NO